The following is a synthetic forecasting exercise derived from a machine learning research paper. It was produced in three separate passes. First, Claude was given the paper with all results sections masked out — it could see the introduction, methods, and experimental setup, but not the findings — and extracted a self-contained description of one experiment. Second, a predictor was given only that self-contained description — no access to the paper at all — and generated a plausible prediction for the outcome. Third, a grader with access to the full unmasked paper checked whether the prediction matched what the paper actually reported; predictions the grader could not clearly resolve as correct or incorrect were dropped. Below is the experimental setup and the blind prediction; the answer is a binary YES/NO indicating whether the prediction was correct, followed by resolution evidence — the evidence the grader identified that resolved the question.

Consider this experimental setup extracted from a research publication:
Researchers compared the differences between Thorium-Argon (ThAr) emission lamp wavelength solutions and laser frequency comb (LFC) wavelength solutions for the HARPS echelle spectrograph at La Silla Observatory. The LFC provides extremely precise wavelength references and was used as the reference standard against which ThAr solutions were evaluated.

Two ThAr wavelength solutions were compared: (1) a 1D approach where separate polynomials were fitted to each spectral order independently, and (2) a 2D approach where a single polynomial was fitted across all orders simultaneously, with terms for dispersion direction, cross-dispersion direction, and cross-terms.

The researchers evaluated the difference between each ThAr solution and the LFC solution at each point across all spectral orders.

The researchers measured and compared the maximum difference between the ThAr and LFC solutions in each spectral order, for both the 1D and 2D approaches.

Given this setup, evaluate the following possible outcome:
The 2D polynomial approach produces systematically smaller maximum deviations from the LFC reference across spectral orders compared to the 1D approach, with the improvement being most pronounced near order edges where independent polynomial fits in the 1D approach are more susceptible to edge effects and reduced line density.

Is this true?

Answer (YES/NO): YES